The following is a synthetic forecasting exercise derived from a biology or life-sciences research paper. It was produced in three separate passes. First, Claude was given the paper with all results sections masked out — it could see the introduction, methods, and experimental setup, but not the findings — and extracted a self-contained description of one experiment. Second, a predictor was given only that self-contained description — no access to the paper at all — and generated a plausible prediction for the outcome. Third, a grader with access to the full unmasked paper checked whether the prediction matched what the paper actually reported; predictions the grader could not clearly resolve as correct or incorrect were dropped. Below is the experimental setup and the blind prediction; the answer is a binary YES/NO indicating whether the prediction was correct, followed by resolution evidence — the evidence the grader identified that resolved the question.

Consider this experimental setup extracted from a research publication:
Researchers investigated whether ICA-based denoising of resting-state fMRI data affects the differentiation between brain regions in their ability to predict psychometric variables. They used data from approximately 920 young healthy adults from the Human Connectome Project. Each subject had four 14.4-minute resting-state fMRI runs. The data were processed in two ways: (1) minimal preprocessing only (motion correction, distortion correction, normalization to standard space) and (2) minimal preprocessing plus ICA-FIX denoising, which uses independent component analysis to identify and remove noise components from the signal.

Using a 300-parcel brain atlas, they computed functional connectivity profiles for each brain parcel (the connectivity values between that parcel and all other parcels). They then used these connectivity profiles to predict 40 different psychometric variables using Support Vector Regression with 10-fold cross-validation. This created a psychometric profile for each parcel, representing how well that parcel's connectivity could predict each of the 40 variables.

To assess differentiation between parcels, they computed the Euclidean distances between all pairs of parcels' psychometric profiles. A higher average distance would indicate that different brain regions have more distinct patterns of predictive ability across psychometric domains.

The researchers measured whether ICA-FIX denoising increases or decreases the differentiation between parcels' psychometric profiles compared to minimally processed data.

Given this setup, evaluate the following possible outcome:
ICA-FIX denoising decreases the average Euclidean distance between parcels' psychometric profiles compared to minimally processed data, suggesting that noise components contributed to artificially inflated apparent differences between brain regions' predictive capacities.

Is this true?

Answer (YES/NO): NO